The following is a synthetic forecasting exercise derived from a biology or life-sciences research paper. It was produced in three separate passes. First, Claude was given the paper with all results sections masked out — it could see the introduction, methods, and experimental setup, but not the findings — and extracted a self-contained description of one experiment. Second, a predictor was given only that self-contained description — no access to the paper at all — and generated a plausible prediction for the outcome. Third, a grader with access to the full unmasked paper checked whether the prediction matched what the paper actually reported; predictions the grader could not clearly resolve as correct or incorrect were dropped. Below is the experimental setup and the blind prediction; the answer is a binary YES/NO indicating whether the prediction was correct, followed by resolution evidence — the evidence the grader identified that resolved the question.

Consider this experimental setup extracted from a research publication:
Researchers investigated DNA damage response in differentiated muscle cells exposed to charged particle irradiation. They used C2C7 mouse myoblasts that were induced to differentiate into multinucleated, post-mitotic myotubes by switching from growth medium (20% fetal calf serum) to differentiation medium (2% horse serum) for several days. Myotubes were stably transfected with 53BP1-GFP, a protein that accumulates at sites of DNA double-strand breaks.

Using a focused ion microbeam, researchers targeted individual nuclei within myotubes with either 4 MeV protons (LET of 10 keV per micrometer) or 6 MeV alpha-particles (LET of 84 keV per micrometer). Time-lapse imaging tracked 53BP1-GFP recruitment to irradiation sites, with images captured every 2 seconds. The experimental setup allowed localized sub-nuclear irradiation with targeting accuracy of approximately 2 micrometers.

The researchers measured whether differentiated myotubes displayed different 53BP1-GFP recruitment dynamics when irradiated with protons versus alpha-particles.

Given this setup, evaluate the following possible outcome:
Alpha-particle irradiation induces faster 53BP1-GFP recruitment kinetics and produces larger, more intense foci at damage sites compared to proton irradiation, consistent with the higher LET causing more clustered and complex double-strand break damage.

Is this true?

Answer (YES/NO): NO